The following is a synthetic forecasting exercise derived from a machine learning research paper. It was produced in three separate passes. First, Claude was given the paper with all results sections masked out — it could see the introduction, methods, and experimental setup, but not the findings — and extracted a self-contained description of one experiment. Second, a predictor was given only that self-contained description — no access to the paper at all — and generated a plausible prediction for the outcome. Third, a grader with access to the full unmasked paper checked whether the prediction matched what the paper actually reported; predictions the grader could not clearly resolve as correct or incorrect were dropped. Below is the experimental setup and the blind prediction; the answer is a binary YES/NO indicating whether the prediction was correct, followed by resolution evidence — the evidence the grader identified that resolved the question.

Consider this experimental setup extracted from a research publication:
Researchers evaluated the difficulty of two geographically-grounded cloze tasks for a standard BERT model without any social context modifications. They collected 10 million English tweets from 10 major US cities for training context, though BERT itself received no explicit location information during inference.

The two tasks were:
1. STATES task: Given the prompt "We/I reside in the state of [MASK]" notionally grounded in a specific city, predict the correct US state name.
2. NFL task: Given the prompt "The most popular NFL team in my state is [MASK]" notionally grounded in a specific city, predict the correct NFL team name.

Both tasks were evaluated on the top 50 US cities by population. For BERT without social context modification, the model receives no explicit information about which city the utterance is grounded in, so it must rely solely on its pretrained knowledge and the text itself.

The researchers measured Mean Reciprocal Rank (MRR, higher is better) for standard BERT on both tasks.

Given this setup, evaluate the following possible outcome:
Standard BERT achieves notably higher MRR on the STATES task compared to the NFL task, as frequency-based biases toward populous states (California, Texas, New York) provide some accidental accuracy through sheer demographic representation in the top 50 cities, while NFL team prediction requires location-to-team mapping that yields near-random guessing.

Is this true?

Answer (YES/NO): YES